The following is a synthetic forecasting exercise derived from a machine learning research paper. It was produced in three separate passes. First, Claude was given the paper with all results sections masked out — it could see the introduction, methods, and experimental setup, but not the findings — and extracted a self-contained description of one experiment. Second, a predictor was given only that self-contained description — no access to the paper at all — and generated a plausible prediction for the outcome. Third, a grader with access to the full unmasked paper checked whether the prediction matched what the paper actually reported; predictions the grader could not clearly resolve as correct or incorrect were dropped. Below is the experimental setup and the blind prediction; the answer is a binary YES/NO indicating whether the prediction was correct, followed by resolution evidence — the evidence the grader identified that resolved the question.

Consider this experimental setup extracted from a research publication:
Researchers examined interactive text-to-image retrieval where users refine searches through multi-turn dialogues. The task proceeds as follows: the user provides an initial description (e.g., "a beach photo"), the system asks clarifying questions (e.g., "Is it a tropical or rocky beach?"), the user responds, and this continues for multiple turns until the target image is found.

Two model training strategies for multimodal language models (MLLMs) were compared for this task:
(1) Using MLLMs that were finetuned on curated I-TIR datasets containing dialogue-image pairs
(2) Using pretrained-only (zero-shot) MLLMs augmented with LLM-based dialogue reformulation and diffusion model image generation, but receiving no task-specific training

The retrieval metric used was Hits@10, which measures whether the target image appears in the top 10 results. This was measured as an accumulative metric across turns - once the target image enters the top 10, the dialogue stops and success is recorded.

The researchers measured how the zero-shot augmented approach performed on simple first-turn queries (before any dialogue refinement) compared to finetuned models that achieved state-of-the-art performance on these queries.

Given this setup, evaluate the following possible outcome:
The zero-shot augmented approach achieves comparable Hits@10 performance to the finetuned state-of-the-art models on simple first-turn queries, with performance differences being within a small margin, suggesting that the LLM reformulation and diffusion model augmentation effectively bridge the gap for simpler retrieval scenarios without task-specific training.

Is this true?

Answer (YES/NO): YES